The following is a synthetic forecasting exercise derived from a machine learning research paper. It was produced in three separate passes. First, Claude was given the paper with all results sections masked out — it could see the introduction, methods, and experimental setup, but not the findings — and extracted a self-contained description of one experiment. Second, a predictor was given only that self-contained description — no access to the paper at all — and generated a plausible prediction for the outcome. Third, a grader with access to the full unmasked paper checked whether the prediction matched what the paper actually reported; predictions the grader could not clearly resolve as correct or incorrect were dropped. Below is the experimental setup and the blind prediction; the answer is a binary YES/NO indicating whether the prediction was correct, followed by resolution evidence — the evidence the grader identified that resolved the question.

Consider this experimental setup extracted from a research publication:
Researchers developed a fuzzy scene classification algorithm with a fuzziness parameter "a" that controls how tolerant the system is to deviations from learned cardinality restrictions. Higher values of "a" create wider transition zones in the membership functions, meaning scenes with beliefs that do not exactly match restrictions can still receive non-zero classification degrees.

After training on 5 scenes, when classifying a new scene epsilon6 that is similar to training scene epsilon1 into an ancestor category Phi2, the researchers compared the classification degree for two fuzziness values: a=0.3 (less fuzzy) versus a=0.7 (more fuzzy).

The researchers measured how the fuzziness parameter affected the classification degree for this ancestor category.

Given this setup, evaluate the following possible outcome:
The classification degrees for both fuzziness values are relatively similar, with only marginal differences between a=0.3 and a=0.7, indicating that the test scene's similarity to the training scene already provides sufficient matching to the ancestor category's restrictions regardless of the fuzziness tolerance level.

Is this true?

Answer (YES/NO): NO